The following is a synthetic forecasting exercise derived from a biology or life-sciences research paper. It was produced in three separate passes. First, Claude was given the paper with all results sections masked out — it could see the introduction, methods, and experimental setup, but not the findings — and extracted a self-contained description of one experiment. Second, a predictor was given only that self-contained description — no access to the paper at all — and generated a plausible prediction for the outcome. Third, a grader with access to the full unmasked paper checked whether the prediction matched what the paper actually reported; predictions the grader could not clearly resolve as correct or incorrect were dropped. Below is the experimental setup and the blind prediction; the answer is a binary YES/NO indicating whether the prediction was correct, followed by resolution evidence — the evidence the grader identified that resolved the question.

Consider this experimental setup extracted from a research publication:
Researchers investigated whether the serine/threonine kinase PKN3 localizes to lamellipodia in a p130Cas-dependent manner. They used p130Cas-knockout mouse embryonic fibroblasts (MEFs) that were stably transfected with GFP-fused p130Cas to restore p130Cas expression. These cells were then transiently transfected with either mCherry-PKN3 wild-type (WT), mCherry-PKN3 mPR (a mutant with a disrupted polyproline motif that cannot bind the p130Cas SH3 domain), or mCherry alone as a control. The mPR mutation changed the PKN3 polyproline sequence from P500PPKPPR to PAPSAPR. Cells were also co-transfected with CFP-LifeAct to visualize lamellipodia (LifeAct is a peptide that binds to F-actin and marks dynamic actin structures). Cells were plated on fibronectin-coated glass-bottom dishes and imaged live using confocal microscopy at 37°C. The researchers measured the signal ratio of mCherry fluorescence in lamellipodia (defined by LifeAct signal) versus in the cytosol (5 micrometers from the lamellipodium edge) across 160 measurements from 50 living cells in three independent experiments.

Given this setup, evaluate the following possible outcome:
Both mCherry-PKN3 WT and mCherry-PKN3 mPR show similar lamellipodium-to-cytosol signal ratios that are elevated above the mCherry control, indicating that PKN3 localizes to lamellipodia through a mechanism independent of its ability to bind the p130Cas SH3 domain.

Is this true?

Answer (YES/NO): NO